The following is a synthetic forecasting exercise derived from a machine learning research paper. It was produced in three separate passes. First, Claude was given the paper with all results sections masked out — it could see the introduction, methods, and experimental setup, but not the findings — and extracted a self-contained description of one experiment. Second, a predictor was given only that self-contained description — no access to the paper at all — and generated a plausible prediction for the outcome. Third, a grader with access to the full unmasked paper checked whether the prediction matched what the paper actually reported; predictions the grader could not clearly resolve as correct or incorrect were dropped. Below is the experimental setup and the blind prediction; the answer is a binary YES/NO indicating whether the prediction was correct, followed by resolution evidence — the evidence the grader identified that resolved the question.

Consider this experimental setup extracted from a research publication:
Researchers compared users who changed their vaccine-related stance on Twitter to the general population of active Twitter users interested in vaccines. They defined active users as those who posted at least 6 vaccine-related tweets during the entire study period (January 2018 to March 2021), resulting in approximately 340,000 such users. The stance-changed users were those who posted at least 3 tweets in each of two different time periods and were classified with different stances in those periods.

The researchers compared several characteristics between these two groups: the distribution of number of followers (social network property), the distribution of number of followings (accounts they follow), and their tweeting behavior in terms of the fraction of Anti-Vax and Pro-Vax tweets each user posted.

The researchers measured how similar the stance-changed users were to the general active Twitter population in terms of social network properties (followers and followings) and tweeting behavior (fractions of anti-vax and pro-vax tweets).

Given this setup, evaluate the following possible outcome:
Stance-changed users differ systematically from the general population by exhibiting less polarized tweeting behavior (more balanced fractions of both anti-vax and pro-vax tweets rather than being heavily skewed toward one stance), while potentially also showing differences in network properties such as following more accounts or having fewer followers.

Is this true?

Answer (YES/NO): NO